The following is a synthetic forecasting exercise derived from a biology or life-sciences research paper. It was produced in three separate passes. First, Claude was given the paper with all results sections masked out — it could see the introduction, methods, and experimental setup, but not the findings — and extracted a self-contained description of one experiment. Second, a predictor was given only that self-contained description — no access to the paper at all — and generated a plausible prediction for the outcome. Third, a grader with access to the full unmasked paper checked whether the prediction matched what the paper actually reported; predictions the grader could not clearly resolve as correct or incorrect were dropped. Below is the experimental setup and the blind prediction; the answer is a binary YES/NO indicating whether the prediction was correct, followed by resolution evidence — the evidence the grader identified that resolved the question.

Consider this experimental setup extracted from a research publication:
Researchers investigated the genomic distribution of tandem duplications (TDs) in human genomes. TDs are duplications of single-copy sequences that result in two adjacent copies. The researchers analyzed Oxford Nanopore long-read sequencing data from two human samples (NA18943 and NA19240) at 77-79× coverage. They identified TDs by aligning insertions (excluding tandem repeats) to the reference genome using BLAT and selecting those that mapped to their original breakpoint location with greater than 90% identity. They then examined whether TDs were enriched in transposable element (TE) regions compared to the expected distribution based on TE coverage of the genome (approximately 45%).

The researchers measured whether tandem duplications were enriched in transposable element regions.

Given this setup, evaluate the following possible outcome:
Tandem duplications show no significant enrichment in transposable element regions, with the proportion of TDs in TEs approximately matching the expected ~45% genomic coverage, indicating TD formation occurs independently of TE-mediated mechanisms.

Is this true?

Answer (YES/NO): NO